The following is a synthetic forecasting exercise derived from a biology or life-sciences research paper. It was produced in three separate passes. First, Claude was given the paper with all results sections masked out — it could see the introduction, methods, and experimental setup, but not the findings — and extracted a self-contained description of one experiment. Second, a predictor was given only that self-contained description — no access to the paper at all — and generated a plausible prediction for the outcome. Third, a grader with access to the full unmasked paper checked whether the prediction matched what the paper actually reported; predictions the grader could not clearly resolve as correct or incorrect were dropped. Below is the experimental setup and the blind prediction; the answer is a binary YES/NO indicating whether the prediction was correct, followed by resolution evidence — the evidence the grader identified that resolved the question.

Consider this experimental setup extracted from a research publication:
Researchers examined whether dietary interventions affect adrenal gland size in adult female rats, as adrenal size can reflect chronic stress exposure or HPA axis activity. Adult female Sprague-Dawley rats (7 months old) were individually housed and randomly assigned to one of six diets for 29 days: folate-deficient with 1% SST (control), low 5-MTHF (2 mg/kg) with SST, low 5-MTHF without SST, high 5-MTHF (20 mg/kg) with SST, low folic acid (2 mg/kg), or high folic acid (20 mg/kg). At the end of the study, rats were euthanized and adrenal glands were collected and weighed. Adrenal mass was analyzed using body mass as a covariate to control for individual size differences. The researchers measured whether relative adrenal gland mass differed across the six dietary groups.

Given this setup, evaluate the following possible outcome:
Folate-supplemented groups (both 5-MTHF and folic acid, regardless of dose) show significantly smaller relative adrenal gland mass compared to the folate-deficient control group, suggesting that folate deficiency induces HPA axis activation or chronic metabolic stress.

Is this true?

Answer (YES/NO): NO